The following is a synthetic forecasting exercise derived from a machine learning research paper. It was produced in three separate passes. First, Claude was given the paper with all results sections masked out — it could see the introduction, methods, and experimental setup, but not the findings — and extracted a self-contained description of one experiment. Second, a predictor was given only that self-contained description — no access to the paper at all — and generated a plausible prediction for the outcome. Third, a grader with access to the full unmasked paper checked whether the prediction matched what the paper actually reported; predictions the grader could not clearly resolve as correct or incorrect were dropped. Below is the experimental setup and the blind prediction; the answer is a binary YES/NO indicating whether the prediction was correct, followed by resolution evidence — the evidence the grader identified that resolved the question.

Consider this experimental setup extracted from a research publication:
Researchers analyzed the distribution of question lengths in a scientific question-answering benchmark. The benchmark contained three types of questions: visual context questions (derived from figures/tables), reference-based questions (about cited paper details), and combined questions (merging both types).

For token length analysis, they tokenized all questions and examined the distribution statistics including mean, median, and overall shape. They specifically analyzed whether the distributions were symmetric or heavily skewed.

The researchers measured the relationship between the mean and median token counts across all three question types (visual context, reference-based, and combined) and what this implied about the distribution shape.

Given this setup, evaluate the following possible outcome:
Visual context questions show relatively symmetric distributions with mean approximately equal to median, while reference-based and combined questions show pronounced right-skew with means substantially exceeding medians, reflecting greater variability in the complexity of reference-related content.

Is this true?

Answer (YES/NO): NO